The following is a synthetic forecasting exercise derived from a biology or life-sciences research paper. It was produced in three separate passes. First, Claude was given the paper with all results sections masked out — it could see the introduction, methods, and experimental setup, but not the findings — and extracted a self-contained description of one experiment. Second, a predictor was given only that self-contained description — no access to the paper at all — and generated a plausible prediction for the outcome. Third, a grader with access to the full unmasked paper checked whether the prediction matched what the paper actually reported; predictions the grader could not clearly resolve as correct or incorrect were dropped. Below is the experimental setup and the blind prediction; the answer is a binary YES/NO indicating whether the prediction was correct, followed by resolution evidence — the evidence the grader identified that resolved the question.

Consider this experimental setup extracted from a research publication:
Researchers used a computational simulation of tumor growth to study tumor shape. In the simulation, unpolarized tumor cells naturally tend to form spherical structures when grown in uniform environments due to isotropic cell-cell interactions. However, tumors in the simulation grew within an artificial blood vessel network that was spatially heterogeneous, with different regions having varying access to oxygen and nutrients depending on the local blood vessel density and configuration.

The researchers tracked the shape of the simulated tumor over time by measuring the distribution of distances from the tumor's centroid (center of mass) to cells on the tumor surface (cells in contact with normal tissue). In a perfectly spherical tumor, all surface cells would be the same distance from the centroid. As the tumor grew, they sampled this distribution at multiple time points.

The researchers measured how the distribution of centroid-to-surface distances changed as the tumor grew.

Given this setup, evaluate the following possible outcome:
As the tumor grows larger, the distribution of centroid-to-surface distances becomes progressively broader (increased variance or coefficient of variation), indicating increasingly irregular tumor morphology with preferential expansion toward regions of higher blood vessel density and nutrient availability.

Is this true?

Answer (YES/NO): YES